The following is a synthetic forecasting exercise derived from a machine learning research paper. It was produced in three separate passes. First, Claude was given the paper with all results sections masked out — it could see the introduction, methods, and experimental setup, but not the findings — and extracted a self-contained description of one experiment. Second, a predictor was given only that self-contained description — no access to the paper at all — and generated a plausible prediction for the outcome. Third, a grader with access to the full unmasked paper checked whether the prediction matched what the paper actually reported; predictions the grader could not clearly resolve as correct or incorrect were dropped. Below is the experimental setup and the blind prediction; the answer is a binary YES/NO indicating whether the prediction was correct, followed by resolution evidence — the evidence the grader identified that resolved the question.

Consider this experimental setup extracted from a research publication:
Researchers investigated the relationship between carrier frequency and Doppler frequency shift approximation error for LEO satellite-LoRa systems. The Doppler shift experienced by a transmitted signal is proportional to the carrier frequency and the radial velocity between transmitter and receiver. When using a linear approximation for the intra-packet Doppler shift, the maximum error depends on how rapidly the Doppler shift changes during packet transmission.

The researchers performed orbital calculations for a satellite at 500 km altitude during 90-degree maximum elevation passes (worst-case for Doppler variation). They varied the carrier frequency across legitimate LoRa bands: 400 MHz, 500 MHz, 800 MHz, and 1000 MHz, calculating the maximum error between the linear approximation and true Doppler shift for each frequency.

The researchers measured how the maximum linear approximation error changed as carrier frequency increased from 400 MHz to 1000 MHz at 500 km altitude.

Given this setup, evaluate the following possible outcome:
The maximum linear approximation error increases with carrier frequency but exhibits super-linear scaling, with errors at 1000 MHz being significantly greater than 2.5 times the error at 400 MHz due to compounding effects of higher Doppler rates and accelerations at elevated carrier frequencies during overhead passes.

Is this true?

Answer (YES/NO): NO